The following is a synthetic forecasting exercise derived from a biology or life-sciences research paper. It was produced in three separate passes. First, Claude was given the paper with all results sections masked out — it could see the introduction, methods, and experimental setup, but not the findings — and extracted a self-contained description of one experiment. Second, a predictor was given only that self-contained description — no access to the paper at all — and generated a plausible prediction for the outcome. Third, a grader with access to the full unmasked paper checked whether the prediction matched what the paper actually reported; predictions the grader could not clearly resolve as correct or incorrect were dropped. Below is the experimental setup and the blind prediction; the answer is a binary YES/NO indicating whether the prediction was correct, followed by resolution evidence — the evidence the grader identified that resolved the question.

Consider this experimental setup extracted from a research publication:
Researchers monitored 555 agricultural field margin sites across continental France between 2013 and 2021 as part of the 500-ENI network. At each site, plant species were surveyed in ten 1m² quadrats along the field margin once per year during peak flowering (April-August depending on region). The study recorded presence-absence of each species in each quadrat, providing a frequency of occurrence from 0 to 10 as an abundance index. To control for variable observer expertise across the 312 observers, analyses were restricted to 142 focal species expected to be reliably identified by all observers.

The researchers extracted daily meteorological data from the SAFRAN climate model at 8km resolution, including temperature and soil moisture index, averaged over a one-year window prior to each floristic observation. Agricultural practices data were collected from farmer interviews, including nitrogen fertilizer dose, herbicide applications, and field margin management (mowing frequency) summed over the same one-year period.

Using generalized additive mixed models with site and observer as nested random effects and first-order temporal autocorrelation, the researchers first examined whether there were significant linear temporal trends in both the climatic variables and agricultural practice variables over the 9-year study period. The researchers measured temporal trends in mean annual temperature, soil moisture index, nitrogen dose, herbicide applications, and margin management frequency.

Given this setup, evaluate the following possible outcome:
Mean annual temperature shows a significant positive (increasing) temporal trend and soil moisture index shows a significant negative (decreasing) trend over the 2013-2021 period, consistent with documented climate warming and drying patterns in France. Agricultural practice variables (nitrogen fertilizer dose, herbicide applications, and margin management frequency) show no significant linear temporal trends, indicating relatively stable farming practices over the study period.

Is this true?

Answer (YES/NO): NO